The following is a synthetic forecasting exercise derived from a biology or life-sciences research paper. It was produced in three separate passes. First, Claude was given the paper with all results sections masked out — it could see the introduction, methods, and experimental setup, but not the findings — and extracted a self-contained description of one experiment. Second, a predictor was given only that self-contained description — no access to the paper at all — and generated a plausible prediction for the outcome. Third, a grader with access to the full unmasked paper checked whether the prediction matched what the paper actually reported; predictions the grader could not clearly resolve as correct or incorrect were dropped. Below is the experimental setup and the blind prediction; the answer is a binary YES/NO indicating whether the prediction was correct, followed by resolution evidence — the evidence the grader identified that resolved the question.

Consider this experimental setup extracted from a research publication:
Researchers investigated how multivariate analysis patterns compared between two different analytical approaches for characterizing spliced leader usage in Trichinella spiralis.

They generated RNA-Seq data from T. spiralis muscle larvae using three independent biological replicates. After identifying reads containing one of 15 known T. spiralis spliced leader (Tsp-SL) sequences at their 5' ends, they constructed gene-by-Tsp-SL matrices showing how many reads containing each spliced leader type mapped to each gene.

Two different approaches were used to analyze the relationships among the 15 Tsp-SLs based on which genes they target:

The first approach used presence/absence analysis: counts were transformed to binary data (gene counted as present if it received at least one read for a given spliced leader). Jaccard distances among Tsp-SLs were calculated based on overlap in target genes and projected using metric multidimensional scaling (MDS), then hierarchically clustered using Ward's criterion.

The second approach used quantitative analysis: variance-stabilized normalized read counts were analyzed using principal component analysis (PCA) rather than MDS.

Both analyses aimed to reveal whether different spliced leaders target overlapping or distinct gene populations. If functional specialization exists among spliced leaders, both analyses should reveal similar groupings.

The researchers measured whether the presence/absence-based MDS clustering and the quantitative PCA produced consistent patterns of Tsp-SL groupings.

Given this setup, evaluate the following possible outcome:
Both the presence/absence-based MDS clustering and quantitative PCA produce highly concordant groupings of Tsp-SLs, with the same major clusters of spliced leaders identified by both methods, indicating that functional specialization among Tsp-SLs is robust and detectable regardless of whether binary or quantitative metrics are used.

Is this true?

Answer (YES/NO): NO